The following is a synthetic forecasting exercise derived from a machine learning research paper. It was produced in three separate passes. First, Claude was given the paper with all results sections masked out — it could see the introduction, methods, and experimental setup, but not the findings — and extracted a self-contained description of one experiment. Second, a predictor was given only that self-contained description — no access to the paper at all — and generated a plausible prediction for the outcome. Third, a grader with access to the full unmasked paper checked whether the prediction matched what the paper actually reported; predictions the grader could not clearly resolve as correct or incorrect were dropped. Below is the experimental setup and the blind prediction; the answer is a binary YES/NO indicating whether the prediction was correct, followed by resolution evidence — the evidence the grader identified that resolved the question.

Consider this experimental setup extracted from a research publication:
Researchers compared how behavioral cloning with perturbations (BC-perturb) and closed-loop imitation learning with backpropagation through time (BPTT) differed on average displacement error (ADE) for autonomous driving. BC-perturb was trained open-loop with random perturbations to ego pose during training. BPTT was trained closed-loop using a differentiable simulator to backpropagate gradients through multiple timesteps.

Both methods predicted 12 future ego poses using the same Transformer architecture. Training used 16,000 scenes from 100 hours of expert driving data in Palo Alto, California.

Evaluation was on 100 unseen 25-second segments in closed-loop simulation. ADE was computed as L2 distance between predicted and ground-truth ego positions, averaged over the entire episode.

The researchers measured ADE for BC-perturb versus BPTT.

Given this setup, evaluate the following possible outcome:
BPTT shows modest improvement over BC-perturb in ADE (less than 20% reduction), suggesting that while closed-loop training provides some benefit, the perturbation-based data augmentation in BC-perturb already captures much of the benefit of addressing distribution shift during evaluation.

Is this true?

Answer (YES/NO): NO